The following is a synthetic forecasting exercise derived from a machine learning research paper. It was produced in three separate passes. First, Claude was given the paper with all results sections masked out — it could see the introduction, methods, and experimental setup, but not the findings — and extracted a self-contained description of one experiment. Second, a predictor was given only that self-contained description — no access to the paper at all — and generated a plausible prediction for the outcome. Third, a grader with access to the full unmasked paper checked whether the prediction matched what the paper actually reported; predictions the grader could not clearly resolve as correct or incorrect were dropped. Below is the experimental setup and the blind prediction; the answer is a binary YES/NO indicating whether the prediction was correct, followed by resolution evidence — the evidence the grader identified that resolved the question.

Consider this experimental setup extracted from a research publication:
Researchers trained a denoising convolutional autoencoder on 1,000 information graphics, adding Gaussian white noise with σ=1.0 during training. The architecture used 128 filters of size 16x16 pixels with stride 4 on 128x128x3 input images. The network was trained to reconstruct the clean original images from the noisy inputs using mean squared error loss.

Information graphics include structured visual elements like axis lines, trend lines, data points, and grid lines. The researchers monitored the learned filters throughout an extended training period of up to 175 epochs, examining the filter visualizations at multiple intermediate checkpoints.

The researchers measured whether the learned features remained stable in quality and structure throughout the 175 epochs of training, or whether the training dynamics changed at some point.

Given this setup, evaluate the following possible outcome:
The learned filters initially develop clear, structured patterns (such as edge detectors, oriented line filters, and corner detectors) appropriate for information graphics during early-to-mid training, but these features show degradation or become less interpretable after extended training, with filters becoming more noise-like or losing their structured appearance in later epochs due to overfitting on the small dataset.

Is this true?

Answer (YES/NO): YES